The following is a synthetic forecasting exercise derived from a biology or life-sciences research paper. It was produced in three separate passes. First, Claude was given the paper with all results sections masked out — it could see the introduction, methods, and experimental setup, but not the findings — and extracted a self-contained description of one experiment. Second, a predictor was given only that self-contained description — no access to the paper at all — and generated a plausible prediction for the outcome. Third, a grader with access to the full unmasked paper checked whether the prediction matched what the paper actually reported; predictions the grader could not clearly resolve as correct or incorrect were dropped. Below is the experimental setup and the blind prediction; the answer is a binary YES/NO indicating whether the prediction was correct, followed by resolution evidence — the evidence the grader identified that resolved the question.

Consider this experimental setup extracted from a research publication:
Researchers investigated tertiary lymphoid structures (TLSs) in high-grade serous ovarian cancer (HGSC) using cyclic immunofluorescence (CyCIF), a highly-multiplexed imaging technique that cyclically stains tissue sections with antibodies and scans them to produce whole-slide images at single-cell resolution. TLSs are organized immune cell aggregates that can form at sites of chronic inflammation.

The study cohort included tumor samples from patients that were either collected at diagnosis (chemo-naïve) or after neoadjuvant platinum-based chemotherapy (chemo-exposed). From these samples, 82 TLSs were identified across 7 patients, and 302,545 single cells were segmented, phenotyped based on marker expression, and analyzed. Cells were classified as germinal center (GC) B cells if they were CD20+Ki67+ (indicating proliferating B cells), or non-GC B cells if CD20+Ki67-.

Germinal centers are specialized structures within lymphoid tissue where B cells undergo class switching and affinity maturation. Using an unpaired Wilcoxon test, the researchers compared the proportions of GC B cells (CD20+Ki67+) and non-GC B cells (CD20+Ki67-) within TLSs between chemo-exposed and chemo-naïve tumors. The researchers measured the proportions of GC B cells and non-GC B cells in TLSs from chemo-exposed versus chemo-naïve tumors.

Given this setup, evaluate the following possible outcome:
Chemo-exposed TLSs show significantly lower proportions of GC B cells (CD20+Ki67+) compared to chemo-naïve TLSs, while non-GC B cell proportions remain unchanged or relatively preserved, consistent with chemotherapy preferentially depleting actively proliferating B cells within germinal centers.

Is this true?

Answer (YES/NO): NO